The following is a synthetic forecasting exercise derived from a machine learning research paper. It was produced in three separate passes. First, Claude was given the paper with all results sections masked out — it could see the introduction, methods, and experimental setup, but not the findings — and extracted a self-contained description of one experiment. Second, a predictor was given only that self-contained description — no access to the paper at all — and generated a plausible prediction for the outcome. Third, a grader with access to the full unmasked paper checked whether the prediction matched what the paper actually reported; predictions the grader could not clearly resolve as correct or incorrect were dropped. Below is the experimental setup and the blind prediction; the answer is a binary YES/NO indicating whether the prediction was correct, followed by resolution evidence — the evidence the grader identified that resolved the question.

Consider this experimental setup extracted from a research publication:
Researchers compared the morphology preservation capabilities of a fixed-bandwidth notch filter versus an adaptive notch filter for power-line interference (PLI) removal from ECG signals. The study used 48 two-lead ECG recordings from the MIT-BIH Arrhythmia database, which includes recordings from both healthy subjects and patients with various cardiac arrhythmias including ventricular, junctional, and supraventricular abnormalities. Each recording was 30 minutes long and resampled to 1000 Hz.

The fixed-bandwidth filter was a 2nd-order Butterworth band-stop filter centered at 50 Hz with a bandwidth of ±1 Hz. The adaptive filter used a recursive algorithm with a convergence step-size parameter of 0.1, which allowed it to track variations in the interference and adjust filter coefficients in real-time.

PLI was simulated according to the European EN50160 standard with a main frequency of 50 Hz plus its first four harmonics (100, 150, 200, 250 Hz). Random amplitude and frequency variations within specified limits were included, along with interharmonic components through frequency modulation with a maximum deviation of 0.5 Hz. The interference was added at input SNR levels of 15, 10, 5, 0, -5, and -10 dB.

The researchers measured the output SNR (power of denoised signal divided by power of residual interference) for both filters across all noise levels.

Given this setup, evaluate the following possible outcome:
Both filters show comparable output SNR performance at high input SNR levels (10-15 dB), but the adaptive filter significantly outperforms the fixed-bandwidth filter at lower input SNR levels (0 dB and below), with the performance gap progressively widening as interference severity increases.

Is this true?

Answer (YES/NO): NO